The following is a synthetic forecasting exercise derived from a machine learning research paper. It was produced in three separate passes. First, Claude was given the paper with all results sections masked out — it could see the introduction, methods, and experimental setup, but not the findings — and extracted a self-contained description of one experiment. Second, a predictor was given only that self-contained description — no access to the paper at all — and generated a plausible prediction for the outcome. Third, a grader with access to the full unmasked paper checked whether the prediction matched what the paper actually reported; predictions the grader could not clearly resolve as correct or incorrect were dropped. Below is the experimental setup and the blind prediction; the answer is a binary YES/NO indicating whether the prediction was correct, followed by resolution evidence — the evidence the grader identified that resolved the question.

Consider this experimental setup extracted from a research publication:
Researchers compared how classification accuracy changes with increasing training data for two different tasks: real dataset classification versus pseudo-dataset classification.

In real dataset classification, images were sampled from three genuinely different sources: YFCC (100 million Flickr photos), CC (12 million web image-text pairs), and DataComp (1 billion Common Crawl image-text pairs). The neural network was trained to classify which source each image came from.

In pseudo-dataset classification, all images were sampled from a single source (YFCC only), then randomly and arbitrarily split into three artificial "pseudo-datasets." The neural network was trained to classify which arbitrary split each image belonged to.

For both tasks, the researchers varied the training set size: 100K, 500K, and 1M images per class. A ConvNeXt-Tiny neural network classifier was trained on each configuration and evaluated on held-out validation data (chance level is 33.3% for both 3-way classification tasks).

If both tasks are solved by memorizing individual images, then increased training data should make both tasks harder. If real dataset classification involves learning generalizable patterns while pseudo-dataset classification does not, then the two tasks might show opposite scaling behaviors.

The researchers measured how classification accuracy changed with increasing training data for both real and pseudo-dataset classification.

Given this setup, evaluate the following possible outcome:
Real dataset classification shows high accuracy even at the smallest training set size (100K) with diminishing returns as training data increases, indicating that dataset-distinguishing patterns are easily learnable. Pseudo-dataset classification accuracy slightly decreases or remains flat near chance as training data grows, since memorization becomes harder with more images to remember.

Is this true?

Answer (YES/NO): NO